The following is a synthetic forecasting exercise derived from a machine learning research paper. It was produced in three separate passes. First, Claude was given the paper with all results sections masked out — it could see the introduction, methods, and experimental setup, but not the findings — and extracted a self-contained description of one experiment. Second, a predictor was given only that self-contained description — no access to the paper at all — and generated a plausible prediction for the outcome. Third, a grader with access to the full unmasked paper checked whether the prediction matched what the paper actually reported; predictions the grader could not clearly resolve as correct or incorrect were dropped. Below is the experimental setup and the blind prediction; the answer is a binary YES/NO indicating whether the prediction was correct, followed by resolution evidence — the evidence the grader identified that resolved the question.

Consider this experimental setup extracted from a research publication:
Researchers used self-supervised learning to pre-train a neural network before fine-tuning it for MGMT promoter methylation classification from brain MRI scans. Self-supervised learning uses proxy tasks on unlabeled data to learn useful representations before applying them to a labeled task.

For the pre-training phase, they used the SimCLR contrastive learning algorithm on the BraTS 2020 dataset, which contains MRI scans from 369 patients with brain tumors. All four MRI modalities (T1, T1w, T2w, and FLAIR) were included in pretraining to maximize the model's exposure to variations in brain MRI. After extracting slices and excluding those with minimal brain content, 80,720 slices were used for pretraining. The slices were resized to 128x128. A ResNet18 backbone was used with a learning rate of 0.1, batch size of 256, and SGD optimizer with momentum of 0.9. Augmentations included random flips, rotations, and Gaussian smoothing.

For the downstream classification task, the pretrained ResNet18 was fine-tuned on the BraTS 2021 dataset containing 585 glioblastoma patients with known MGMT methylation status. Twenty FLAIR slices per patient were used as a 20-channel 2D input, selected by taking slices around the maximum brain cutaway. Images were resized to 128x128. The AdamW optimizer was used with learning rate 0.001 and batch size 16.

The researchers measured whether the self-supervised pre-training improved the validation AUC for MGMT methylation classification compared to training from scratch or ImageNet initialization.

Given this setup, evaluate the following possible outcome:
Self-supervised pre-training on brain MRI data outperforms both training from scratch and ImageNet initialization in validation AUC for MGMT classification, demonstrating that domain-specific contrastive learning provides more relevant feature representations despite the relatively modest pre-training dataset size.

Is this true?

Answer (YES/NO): NO